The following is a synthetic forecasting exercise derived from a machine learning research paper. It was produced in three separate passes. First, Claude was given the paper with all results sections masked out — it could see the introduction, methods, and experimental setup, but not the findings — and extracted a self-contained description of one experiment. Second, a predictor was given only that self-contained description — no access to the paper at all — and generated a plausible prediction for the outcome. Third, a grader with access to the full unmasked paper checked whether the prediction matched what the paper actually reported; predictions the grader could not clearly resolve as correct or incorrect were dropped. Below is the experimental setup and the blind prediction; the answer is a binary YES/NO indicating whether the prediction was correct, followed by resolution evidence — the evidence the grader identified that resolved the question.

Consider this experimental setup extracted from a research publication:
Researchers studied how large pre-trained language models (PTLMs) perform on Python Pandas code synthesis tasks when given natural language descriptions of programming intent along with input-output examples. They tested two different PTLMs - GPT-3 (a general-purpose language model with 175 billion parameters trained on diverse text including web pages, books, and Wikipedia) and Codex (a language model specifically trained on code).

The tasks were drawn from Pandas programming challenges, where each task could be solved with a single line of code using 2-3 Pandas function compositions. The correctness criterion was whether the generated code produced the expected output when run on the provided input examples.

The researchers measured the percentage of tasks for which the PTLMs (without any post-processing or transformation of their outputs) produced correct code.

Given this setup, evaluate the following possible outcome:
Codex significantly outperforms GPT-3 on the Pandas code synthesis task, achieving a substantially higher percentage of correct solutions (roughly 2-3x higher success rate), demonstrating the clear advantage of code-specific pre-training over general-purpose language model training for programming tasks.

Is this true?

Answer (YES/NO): NO